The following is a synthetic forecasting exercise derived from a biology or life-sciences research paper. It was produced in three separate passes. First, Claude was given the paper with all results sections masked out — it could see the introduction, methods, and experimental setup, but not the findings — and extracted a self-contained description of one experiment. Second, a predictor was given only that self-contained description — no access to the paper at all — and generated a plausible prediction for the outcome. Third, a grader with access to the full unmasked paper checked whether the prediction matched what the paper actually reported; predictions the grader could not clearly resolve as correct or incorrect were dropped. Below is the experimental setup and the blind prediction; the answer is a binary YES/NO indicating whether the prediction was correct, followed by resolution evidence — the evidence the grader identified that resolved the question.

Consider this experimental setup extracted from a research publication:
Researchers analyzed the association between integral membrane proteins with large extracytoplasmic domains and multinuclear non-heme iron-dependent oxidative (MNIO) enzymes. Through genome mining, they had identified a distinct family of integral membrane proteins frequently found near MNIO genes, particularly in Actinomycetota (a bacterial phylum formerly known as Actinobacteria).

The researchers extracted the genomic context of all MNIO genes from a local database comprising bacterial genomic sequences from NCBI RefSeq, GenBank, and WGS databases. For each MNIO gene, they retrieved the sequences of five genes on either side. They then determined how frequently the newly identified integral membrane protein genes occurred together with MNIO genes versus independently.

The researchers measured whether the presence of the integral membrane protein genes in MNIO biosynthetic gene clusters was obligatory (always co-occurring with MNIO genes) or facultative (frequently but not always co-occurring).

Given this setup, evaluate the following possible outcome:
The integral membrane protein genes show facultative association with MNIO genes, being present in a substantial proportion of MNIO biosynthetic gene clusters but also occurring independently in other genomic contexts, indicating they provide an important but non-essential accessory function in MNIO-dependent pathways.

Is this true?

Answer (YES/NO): YES